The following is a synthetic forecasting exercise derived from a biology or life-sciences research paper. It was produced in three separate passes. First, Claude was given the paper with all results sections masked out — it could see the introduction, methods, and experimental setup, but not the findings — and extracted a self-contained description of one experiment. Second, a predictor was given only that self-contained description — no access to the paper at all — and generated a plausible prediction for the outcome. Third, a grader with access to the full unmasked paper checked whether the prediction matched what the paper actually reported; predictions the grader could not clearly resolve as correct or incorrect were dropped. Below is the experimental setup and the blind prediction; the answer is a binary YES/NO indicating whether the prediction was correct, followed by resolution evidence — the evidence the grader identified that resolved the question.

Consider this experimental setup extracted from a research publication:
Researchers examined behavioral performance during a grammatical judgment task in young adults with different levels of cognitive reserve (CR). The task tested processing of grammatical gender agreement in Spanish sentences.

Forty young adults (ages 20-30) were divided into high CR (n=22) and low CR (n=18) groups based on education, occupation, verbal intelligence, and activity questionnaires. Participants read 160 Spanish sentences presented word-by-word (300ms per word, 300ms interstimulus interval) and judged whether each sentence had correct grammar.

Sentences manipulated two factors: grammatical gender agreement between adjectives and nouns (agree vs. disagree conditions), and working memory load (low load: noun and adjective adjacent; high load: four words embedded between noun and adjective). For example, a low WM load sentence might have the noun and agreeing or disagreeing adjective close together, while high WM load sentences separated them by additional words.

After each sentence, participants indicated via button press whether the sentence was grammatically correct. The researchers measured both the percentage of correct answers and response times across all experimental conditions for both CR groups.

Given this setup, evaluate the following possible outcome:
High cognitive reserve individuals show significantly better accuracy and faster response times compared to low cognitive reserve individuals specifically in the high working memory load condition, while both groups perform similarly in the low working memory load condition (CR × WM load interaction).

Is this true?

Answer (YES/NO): NO